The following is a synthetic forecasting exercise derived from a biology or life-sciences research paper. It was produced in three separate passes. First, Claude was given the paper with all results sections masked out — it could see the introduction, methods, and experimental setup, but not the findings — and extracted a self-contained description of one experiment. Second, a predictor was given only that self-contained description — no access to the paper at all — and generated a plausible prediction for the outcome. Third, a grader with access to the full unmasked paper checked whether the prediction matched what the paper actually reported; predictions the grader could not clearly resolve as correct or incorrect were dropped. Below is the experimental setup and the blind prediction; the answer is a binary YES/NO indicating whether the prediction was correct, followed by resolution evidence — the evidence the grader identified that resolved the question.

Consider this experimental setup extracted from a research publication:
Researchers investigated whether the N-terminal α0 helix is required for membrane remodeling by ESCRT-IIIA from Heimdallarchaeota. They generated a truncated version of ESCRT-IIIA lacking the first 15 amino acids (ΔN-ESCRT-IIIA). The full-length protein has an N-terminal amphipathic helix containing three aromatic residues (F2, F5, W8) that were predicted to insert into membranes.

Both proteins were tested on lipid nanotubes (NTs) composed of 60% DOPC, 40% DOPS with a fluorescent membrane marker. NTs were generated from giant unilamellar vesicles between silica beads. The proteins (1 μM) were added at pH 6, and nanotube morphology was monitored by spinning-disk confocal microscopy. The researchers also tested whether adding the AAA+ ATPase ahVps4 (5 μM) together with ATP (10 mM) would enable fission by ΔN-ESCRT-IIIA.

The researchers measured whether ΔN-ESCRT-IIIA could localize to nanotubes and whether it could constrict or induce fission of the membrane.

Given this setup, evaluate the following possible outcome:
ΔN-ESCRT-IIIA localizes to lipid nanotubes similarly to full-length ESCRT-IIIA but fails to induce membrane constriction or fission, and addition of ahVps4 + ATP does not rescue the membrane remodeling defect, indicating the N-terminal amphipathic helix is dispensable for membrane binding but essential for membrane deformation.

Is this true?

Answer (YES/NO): YES